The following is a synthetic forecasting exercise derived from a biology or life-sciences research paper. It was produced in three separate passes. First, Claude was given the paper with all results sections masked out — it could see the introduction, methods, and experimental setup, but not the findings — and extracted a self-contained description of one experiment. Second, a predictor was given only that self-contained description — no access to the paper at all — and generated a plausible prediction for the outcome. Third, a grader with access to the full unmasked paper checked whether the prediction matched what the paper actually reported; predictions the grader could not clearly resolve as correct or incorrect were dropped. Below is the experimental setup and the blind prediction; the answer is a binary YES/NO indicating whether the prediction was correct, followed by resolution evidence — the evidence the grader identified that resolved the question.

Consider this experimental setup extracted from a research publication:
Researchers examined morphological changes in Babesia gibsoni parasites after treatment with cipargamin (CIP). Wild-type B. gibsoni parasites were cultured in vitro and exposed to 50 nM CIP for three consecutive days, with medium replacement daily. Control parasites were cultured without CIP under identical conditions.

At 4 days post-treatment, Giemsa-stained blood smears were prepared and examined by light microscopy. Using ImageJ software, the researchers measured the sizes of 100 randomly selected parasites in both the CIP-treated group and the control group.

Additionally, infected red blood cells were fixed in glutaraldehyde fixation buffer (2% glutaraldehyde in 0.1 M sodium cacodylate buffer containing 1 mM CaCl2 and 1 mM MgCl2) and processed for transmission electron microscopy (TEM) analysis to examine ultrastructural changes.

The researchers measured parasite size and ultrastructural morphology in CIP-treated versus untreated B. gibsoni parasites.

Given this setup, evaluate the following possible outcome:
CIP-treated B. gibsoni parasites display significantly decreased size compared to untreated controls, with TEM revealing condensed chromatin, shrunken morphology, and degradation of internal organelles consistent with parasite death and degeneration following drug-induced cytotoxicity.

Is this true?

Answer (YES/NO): NO